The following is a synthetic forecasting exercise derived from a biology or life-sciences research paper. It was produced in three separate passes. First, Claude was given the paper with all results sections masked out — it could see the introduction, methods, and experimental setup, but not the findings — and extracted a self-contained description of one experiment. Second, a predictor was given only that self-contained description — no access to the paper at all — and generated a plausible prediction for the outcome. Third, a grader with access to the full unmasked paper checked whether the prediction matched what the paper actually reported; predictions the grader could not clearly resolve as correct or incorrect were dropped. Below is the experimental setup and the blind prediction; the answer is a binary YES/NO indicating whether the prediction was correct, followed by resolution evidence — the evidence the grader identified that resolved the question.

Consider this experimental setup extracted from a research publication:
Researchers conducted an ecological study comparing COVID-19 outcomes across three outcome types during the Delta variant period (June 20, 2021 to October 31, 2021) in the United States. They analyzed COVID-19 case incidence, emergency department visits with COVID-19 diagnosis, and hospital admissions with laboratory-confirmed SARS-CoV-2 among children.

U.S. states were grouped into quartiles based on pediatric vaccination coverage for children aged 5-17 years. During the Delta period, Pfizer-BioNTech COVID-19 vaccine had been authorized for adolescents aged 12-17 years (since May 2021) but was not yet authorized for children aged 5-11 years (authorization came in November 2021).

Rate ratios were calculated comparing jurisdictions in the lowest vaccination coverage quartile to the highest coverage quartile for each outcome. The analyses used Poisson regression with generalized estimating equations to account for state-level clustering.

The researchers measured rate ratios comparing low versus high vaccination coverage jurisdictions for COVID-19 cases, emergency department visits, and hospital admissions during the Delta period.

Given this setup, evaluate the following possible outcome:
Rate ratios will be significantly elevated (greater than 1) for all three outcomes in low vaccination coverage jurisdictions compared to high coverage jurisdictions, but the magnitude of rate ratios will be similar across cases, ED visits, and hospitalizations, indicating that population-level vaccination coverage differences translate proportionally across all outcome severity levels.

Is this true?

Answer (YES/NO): NO